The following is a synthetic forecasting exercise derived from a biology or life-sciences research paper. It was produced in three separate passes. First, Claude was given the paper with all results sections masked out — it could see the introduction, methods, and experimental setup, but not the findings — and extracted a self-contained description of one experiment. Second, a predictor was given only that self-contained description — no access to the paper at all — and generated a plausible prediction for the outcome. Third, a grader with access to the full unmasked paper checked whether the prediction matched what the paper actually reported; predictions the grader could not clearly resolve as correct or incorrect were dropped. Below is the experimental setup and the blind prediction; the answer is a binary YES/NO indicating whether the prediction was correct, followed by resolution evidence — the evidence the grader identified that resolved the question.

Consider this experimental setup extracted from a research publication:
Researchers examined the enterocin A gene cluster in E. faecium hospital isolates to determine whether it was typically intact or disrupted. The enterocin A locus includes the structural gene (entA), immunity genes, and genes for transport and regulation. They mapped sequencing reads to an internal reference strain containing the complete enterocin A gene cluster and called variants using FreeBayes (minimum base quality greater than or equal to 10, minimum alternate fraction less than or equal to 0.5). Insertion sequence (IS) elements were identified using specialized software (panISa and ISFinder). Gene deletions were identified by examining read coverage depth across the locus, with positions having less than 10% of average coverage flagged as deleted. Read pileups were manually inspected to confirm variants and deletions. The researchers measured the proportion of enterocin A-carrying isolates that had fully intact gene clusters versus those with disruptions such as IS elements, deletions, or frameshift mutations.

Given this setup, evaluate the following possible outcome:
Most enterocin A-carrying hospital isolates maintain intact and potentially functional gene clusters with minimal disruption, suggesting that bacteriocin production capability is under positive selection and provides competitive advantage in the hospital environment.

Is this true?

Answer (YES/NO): NO